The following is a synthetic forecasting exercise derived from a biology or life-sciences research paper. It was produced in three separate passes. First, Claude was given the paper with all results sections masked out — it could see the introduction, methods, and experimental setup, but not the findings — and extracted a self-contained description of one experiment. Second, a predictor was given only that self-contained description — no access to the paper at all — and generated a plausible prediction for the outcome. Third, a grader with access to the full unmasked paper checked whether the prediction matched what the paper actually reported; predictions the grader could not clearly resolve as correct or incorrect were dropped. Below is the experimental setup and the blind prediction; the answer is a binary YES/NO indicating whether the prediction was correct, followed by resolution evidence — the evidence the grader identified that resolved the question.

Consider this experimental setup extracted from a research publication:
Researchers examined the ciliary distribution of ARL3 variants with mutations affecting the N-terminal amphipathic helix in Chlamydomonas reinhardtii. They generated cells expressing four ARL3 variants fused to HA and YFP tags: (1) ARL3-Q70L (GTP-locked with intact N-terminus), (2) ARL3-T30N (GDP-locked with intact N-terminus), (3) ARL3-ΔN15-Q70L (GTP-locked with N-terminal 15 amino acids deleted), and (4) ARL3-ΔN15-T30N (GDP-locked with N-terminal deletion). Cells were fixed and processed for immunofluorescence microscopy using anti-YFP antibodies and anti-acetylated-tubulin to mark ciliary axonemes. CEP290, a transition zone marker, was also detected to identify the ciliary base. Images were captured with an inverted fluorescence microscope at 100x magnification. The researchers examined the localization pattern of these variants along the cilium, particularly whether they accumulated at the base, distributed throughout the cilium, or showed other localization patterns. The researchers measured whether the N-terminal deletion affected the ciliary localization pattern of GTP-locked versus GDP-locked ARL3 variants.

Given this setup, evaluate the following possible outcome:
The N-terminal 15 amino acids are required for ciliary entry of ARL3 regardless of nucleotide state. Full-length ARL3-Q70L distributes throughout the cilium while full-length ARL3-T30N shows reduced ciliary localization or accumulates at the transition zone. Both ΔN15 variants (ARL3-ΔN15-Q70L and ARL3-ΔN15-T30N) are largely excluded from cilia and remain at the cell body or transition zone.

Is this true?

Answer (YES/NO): NO